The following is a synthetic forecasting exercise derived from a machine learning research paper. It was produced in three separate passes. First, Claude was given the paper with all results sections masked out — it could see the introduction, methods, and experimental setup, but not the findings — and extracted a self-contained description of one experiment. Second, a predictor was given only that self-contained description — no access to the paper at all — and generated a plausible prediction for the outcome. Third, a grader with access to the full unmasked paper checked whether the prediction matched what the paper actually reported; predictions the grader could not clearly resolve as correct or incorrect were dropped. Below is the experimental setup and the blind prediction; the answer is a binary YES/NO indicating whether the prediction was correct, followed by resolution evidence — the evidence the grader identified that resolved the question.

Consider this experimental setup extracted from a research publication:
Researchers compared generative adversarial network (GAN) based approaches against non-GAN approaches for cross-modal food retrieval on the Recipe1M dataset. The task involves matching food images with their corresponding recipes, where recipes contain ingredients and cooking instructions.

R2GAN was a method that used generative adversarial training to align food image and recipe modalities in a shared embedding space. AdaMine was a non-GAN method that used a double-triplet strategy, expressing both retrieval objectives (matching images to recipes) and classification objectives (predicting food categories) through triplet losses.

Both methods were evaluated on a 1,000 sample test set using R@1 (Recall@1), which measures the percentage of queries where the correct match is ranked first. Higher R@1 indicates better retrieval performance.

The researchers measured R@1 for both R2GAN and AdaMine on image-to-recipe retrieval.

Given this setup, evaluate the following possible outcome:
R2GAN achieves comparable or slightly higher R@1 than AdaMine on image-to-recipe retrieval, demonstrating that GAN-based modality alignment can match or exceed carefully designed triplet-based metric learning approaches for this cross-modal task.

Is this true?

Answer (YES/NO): NO